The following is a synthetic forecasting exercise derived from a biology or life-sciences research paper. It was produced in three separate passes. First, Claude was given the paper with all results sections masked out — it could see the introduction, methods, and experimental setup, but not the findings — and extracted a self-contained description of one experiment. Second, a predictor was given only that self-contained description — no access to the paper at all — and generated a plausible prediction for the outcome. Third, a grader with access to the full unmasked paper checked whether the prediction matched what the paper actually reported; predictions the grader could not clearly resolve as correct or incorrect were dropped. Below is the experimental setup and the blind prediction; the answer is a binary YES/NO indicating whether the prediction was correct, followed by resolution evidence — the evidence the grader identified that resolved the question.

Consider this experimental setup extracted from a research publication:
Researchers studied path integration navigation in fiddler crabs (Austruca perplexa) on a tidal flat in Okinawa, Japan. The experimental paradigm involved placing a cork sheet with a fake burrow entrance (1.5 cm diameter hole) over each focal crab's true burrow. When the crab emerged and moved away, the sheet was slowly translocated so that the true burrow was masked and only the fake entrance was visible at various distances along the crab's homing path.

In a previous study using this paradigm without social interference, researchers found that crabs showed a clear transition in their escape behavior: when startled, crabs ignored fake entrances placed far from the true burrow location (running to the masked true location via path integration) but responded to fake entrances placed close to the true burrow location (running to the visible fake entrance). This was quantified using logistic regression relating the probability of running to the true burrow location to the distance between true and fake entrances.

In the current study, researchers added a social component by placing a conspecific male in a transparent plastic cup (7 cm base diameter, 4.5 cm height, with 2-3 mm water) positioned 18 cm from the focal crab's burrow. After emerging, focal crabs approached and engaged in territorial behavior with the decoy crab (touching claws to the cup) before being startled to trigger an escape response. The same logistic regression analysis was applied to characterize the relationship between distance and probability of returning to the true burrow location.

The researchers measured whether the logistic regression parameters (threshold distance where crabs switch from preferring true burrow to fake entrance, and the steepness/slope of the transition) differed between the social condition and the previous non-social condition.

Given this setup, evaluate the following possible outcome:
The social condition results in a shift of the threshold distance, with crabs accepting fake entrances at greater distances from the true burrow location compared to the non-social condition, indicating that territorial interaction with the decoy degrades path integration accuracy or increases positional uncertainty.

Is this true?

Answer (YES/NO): NO